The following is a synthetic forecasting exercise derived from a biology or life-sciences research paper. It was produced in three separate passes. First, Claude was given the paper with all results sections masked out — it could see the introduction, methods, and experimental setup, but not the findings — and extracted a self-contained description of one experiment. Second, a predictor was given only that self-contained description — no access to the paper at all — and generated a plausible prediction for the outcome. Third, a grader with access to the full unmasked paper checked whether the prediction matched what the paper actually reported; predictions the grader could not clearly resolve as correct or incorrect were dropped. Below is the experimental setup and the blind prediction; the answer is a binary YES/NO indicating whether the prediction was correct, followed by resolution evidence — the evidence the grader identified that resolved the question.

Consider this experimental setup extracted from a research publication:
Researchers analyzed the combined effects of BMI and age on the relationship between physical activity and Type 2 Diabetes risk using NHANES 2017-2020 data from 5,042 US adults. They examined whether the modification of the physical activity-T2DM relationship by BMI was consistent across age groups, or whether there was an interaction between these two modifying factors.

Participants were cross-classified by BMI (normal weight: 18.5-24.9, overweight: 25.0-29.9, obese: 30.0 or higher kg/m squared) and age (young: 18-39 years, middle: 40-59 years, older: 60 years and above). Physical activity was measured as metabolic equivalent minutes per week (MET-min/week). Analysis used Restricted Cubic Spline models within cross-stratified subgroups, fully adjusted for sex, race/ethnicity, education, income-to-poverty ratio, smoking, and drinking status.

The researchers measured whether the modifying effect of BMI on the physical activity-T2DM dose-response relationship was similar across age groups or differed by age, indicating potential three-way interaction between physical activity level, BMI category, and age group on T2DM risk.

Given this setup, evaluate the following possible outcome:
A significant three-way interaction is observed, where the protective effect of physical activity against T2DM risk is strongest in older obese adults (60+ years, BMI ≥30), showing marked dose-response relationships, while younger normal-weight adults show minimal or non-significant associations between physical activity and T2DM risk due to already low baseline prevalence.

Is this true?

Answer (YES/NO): NO